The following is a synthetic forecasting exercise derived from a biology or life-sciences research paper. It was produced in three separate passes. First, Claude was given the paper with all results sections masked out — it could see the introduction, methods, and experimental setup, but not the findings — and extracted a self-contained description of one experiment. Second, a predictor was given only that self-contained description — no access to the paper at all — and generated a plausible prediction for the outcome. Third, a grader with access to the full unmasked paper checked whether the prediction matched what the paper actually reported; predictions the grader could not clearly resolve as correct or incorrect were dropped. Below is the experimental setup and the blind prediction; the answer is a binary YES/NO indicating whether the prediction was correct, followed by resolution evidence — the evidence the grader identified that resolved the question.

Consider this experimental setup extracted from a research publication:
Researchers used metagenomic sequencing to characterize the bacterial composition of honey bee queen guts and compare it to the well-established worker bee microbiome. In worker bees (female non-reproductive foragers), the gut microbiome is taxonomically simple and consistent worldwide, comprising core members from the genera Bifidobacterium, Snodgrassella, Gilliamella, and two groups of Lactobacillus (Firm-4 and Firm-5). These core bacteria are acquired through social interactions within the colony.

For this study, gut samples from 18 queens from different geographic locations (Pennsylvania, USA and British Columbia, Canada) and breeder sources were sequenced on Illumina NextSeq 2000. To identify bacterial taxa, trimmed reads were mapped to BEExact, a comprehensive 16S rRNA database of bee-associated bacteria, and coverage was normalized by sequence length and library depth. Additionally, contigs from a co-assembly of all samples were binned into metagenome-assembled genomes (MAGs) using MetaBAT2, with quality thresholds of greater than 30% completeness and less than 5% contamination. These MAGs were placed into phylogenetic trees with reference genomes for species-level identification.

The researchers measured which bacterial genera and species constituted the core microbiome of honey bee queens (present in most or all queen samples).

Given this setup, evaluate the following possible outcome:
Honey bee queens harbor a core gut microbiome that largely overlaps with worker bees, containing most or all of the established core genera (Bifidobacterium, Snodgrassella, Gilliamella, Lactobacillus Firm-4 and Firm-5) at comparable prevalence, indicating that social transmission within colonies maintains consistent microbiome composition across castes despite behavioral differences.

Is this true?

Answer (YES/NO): NO